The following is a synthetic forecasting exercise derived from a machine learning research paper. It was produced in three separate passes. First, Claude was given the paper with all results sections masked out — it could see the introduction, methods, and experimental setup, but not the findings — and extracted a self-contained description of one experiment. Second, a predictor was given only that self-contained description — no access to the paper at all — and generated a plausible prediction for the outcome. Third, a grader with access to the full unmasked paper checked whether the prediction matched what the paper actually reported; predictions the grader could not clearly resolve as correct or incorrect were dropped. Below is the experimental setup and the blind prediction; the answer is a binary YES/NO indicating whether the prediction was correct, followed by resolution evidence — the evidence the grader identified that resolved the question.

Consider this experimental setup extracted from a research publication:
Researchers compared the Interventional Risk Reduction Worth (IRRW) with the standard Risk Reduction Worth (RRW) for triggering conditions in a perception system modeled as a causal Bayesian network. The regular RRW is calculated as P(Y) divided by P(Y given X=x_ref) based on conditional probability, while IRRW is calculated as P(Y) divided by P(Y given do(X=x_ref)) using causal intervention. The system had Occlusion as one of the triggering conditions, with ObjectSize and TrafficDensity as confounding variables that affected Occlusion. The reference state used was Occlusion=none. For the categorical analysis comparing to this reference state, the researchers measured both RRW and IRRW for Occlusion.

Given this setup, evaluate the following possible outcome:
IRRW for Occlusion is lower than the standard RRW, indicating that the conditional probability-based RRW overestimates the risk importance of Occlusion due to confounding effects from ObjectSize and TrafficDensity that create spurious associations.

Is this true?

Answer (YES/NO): YES